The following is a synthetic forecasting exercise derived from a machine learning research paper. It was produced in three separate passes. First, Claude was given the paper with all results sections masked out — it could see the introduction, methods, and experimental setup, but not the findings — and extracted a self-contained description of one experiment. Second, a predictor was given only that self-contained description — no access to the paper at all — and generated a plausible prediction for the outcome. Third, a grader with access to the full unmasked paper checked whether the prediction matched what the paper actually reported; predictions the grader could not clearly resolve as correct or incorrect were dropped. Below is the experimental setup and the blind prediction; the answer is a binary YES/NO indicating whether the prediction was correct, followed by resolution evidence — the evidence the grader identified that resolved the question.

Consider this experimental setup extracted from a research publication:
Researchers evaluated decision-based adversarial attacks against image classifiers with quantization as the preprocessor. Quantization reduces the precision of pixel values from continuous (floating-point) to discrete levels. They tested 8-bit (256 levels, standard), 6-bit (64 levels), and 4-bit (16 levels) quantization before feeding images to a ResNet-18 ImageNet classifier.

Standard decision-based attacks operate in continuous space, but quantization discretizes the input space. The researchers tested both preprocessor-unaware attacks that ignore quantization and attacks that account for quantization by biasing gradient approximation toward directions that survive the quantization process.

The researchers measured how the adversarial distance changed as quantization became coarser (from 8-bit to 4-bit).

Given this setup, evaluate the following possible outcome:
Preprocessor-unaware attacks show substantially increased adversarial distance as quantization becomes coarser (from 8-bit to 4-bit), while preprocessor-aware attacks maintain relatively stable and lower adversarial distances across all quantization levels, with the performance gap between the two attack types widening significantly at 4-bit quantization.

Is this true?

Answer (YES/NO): YES